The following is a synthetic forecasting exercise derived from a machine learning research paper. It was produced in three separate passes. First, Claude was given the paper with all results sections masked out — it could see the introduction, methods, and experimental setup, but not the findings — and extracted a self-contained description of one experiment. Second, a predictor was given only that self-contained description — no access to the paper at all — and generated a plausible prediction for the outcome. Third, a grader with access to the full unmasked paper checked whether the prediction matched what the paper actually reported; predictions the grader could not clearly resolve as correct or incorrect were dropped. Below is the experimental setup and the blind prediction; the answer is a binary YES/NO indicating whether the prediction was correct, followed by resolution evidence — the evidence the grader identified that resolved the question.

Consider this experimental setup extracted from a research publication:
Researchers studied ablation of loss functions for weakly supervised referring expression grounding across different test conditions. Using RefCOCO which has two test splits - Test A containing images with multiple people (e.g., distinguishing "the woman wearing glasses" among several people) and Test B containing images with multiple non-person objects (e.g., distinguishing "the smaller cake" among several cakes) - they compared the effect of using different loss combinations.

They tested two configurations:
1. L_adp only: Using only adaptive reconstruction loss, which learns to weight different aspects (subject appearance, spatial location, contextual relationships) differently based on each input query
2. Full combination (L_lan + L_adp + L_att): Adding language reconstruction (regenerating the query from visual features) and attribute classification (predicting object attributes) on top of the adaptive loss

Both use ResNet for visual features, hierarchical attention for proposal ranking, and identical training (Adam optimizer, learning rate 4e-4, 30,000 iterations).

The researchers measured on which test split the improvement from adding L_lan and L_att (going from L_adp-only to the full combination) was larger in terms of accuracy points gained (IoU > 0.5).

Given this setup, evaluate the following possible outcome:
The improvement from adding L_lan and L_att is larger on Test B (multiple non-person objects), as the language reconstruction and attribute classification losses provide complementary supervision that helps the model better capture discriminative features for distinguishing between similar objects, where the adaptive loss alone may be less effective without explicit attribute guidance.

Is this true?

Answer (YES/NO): YES